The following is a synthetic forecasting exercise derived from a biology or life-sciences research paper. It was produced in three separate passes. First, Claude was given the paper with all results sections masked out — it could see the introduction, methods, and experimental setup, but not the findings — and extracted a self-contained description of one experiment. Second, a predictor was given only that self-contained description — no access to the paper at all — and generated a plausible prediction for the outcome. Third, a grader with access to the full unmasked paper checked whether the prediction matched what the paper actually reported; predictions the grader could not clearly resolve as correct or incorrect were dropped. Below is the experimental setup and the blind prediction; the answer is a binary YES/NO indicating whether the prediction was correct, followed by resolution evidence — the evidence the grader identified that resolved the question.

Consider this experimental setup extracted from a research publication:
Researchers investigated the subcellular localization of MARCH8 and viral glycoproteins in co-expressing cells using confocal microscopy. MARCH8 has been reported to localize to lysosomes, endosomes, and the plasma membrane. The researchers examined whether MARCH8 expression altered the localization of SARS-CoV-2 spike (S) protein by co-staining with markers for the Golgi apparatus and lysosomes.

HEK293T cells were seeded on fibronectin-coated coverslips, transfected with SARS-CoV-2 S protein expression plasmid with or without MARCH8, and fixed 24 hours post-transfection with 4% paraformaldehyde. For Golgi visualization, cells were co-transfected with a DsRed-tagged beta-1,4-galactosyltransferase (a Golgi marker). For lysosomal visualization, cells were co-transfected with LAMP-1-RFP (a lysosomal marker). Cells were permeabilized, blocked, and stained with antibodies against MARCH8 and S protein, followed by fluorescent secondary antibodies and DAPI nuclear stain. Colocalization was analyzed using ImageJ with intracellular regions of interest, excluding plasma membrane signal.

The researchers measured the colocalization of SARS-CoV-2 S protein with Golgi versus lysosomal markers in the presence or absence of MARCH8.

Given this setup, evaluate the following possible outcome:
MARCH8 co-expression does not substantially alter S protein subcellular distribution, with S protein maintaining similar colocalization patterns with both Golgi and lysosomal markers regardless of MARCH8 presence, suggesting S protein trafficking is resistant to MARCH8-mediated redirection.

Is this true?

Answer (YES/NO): NO